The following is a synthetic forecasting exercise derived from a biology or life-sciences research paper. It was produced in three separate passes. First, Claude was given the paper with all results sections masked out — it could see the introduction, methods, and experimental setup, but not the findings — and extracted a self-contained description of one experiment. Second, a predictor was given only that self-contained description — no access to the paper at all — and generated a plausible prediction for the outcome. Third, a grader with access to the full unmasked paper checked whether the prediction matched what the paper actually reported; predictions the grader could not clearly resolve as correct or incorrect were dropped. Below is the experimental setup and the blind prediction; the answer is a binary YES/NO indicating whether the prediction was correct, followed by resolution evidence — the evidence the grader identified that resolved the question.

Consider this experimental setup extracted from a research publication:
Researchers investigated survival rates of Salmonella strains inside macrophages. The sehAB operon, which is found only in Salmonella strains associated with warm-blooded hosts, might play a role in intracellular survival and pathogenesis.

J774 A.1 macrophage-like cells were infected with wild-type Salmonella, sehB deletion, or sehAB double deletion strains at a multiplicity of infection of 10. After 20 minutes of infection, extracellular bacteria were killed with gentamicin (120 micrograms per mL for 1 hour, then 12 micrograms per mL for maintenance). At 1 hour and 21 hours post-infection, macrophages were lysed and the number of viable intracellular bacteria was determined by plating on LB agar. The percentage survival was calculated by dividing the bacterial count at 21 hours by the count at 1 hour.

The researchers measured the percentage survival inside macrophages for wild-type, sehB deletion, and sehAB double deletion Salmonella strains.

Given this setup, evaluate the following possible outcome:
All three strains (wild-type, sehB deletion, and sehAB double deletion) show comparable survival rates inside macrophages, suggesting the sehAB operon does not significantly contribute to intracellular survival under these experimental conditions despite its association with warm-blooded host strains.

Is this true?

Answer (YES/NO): NO